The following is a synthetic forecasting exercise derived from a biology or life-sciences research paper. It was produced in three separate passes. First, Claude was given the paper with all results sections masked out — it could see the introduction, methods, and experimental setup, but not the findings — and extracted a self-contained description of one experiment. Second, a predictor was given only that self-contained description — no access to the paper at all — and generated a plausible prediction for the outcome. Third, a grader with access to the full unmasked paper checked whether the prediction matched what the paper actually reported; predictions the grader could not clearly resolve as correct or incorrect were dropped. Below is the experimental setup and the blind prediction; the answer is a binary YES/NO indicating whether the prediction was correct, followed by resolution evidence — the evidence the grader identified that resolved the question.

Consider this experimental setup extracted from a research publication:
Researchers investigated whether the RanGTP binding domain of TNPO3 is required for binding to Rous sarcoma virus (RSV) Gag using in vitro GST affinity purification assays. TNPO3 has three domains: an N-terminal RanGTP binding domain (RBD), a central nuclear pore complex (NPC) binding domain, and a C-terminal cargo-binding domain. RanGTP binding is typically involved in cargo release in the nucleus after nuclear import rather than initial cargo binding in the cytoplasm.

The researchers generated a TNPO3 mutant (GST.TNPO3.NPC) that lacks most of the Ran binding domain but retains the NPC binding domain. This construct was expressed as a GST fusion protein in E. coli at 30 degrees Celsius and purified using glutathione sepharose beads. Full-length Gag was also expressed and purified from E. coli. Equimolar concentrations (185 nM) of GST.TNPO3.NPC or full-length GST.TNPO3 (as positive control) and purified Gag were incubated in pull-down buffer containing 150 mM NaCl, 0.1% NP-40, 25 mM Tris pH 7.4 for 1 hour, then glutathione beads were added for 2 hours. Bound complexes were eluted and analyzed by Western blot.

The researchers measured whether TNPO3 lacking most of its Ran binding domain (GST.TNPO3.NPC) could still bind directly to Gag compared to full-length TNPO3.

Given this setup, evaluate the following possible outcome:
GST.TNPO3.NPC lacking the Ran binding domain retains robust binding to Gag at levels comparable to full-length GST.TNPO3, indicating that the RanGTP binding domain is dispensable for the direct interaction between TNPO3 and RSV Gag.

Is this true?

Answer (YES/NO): YES